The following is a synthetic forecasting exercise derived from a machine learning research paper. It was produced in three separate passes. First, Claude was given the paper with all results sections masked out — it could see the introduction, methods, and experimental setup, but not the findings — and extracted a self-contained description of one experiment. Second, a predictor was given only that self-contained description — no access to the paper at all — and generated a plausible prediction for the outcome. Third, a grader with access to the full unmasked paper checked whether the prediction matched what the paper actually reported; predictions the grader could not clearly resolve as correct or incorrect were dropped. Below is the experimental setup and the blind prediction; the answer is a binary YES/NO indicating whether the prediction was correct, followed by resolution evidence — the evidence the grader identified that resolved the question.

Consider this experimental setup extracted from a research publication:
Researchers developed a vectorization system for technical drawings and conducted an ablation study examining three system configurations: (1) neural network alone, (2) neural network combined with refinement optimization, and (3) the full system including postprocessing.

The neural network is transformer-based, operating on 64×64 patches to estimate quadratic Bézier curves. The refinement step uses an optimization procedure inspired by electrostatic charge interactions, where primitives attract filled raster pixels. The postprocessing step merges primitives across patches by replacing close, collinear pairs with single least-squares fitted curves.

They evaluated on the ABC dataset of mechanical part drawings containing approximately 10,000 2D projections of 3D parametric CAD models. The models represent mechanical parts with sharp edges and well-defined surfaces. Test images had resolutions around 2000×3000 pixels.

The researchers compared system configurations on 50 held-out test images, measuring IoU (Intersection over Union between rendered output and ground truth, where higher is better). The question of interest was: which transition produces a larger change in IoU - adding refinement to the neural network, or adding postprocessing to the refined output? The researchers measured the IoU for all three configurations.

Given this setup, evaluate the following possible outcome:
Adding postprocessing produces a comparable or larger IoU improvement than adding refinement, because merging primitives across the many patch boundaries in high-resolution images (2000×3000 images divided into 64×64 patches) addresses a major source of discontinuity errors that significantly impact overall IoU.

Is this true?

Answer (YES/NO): NO